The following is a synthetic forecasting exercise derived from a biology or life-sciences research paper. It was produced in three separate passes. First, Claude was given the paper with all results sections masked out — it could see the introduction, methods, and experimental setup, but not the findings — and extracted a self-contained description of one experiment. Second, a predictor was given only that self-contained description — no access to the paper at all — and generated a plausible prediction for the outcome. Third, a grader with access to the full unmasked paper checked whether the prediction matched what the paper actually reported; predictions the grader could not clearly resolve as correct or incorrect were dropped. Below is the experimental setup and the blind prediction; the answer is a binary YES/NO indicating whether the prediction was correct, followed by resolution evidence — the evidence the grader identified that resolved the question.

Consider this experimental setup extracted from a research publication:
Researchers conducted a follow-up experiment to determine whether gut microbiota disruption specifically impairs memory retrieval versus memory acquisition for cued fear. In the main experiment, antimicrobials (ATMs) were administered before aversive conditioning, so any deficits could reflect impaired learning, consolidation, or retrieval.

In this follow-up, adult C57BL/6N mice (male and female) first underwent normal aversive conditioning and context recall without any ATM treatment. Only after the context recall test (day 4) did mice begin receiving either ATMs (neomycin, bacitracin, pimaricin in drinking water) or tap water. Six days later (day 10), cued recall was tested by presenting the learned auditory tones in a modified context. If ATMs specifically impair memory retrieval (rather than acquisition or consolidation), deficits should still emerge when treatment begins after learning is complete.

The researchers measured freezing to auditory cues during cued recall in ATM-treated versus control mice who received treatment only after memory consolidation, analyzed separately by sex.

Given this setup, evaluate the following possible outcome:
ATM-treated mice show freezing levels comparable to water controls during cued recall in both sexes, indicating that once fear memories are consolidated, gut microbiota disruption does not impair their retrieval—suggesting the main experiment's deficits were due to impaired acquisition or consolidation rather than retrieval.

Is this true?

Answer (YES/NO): YES